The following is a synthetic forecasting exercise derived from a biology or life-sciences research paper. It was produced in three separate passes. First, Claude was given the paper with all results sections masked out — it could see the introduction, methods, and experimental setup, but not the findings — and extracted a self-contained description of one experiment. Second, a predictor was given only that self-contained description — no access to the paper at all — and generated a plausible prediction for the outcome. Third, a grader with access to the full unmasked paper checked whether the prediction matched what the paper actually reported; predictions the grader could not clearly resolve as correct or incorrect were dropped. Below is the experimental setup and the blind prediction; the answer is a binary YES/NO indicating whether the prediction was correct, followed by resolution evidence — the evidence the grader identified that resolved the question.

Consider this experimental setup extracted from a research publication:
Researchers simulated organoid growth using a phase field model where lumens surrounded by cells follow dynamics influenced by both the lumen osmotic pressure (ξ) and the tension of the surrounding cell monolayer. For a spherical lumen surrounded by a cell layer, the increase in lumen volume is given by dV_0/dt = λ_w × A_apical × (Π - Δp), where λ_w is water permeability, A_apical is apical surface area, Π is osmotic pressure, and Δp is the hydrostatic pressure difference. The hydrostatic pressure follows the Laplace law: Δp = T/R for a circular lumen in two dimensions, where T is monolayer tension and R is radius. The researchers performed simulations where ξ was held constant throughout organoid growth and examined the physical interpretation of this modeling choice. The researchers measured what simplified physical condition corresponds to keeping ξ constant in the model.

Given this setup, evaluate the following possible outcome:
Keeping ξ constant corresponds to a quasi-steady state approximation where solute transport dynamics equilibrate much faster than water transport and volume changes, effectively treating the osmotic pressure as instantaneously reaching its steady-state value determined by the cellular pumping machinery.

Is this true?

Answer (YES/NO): NO